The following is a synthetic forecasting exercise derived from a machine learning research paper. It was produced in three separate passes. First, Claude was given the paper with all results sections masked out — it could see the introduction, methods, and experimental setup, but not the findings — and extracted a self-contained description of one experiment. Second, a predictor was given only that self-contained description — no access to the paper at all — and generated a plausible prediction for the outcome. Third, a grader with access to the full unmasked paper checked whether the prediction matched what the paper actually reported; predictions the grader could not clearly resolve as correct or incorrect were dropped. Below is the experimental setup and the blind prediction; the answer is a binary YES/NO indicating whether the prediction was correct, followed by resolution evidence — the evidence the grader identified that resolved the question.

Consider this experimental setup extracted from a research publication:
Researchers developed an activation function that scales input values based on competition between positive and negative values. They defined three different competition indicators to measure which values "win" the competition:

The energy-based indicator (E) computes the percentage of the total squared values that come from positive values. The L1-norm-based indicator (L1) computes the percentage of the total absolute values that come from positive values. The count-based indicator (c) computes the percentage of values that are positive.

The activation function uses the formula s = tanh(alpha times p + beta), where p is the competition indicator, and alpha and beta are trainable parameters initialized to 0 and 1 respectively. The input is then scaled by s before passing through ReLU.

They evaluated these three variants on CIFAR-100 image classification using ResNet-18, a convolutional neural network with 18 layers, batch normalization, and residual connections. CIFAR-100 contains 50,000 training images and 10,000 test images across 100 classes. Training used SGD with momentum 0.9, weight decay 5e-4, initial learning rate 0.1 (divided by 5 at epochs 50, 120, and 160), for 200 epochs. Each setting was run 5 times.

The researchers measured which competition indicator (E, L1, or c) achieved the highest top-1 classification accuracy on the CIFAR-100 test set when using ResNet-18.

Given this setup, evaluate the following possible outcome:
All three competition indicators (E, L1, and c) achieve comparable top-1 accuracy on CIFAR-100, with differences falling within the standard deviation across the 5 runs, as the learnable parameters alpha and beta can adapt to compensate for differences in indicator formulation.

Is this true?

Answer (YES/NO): NO